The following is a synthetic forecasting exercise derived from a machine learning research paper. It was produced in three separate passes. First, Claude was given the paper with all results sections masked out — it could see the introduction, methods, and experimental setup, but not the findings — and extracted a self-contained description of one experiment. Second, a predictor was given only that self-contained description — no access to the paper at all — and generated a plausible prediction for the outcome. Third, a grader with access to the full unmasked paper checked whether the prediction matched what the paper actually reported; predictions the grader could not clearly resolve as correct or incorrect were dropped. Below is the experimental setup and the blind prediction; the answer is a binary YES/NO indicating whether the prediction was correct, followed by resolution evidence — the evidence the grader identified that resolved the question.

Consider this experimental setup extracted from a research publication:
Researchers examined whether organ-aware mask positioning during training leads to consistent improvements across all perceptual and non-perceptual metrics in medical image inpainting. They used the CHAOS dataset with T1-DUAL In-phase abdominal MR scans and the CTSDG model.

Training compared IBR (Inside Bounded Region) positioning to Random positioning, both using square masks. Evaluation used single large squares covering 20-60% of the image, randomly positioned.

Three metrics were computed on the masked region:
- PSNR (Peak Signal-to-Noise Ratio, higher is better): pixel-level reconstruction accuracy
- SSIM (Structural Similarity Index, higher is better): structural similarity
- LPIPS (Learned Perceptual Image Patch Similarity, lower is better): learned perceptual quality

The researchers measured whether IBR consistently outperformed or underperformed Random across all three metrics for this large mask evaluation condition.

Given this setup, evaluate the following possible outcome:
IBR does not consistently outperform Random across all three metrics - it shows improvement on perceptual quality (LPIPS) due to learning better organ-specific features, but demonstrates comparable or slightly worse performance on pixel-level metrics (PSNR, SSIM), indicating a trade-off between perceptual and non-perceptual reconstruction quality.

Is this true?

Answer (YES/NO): NO